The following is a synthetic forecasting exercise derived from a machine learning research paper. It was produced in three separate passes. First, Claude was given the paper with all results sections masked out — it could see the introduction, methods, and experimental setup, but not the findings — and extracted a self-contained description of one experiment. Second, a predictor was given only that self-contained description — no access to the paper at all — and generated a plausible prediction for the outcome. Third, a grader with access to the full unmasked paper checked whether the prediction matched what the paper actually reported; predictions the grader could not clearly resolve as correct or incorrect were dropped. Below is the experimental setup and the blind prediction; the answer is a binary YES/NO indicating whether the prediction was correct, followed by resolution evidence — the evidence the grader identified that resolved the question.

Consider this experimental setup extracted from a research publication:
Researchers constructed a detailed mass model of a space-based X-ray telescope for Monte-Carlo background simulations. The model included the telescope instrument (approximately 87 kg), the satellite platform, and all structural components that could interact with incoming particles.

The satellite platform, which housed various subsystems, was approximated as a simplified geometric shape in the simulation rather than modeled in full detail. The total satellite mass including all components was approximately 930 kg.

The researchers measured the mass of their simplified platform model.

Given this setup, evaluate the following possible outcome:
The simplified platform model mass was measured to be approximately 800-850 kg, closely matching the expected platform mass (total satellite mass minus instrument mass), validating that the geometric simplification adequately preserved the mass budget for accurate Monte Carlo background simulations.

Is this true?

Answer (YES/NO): NO